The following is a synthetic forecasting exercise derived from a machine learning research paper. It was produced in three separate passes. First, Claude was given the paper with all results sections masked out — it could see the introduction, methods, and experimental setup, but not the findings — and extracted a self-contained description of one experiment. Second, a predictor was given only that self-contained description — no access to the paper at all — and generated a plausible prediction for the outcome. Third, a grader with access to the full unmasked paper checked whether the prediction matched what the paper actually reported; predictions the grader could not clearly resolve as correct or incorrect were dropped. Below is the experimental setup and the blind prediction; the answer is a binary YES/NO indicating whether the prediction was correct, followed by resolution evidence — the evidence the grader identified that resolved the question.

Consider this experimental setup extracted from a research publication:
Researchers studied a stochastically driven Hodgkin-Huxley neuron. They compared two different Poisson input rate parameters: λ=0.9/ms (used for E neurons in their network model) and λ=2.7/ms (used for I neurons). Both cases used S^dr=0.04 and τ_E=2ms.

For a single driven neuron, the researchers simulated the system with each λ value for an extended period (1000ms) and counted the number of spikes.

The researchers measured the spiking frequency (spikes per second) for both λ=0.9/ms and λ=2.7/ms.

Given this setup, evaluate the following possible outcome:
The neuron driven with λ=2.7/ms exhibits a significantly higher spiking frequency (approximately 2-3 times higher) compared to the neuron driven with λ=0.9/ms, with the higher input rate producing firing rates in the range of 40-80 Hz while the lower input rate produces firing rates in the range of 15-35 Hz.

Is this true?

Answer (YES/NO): NO